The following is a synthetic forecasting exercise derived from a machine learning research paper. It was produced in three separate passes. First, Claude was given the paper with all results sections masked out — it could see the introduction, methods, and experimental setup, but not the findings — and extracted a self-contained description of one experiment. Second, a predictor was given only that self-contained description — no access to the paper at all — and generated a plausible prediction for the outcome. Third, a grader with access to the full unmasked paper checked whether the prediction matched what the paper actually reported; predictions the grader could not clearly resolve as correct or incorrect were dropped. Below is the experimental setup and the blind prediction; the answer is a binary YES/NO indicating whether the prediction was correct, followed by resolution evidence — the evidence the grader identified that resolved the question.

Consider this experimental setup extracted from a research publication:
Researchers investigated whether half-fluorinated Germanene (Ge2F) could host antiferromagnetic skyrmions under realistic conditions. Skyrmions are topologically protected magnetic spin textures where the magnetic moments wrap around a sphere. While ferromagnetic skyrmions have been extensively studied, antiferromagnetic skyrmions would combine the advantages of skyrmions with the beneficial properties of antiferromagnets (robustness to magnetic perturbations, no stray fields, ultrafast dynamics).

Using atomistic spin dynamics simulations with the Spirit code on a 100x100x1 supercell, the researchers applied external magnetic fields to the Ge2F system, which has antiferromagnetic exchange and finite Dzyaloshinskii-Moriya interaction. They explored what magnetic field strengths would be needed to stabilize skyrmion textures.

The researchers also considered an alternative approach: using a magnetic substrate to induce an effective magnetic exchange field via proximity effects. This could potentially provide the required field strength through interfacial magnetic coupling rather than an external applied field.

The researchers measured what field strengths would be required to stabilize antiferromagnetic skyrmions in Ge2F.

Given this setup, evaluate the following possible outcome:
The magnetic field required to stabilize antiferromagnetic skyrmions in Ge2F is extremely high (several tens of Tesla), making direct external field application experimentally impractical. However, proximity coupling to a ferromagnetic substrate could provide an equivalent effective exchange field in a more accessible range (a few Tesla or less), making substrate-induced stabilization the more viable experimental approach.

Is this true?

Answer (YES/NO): NO